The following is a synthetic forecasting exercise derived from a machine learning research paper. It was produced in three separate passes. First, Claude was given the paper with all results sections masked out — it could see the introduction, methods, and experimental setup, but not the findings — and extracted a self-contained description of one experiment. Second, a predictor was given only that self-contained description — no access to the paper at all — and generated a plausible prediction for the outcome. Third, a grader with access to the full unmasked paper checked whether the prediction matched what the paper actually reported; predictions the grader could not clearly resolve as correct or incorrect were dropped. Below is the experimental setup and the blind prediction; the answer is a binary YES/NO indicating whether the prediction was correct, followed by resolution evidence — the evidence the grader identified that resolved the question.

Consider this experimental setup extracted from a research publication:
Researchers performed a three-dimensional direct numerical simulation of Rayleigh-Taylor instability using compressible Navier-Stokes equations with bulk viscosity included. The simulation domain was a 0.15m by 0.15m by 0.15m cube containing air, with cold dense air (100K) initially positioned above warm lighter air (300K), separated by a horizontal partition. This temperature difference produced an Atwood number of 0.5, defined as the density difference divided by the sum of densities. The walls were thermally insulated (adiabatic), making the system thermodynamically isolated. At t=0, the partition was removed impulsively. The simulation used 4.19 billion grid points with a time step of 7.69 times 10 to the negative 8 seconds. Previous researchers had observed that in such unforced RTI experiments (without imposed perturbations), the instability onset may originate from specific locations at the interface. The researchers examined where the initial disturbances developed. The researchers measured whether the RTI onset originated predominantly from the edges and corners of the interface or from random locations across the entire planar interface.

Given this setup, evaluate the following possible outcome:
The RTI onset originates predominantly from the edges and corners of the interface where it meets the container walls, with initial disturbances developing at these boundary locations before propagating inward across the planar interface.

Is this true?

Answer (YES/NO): YES